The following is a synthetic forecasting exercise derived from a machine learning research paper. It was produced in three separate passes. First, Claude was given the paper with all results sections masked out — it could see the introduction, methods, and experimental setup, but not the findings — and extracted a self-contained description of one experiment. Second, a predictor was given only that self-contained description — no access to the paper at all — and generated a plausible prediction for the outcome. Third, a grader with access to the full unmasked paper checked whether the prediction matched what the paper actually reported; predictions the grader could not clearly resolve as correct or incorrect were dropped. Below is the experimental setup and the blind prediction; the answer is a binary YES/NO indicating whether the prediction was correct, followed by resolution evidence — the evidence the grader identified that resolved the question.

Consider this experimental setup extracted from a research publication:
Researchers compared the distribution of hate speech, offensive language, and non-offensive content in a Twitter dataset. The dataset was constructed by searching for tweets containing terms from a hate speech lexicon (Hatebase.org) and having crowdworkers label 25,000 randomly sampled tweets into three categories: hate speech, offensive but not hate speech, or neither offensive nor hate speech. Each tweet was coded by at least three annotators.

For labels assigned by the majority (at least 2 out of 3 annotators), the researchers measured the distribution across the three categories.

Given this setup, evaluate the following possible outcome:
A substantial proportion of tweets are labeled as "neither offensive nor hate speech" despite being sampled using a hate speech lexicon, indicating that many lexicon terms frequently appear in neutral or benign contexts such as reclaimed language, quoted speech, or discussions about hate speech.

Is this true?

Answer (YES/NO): NO